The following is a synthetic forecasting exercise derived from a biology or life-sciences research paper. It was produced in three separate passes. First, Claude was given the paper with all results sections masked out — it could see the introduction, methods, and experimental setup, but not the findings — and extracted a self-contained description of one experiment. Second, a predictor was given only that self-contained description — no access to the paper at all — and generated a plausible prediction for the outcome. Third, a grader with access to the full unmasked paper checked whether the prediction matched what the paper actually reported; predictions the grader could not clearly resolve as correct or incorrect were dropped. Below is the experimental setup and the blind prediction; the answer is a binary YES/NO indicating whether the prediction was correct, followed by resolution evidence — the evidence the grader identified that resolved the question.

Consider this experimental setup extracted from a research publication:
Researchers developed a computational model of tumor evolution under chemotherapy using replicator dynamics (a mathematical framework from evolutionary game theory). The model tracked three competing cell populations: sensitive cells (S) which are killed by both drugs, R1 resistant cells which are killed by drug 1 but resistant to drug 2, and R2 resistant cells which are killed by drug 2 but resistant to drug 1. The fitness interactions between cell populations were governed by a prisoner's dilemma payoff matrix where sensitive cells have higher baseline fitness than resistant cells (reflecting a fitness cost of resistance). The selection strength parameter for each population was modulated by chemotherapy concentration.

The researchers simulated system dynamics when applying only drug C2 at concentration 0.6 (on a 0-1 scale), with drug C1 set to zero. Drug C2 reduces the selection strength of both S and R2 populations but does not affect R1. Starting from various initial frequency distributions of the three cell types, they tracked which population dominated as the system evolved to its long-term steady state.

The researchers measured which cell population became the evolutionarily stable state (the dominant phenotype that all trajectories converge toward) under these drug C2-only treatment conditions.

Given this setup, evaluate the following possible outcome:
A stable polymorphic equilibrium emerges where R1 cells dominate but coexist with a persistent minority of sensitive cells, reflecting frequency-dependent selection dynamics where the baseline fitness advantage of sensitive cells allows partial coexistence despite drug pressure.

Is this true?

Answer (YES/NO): NO